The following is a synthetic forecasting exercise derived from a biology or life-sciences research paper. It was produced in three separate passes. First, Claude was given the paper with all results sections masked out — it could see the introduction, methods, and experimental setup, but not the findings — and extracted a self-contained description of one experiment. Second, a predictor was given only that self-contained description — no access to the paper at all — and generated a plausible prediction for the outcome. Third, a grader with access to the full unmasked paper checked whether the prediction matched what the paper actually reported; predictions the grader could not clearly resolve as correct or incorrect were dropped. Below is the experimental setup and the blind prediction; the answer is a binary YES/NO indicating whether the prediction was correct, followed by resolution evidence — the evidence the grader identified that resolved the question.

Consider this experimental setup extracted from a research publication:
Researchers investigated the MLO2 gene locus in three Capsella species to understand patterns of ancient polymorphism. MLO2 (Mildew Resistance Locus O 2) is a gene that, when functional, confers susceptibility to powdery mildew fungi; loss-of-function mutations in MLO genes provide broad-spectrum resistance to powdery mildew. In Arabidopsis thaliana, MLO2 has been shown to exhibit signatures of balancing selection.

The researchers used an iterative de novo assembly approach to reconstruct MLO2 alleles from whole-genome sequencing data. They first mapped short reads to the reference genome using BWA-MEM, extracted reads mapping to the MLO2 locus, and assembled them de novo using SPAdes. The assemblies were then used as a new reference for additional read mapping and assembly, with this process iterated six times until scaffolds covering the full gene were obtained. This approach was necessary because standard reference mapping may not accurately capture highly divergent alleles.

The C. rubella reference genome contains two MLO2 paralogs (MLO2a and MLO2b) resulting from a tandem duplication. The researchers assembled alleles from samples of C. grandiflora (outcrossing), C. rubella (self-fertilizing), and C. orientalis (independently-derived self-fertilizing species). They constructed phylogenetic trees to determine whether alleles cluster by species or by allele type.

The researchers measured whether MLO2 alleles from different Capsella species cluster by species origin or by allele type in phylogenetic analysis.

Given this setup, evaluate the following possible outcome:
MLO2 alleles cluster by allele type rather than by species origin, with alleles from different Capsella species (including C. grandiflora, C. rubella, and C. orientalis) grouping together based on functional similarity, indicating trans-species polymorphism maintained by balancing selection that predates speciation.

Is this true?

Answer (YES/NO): YES